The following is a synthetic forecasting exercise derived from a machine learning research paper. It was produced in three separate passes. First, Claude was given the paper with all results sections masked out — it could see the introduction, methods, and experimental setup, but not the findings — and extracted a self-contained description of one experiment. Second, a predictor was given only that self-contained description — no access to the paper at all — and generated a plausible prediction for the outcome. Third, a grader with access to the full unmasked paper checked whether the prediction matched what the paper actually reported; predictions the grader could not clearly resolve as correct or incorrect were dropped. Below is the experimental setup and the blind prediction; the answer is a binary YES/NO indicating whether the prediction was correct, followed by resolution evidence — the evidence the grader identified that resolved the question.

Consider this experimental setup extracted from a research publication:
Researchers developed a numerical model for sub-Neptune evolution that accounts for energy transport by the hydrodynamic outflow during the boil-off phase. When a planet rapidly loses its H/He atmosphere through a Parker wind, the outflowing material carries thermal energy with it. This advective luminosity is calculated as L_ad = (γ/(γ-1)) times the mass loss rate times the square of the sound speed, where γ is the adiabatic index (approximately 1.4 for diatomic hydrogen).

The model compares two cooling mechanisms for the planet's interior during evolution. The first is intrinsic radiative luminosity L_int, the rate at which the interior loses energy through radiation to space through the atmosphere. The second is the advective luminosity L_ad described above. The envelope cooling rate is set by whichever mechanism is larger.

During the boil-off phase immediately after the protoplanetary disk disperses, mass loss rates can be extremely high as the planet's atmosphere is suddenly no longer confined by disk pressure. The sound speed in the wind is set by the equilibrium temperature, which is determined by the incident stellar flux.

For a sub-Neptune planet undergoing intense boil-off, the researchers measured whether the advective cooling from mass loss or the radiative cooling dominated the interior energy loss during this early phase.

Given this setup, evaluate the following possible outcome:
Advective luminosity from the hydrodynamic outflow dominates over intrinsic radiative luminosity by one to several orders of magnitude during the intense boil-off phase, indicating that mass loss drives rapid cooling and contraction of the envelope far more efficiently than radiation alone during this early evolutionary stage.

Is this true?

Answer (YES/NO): NO